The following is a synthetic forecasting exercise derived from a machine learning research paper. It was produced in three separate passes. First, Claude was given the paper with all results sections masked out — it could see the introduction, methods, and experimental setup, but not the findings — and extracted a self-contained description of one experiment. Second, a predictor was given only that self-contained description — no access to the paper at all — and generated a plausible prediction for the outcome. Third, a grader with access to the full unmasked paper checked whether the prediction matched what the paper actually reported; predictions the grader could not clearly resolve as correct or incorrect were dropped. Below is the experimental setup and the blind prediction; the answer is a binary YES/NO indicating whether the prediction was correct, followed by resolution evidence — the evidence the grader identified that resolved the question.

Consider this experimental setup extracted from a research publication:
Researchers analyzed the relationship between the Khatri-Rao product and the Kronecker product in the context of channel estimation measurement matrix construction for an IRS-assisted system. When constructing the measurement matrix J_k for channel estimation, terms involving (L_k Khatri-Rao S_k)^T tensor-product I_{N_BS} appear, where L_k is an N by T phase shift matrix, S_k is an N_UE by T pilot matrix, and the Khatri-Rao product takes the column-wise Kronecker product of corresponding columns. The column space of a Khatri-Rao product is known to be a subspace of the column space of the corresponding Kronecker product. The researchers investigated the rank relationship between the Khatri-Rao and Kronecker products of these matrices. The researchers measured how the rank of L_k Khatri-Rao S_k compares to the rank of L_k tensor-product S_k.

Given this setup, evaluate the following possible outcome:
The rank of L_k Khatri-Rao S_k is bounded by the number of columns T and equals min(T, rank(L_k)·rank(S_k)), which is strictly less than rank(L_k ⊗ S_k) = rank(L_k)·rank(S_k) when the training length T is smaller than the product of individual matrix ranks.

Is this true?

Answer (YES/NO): NO